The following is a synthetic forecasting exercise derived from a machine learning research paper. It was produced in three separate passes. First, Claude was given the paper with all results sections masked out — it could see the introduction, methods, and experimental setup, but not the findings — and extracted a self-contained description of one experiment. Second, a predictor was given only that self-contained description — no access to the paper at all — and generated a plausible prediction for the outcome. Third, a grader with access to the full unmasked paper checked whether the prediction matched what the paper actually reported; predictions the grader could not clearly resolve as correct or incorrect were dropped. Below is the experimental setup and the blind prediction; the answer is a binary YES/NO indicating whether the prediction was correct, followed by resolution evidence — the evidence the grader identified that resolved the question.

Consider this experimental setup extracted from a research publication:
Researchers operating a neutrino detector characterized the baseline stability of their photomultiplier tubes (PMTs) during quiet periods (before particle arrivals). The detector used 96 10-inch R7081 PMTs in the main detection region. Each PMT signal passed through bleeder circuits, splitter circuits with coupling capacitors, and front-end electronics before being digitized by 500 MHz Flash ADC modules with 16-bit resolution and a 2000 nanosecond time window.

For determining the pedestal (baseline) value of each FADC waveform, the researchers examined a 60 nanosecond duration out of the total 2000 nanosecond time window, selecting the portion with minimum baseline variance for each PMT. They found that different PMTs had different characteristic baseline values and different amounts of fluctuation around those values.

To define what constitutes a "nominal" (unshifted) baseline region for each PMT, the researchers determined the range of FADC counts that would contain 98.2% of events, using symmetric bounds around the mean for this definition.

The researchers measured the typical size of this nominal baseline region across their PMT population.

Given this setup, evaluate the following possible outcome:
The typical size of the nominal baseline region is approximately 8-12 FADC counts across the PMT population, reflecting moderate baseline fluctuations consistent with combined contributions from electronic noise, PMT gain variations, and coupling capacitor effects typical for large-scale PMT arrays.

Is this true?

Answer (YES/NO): NO